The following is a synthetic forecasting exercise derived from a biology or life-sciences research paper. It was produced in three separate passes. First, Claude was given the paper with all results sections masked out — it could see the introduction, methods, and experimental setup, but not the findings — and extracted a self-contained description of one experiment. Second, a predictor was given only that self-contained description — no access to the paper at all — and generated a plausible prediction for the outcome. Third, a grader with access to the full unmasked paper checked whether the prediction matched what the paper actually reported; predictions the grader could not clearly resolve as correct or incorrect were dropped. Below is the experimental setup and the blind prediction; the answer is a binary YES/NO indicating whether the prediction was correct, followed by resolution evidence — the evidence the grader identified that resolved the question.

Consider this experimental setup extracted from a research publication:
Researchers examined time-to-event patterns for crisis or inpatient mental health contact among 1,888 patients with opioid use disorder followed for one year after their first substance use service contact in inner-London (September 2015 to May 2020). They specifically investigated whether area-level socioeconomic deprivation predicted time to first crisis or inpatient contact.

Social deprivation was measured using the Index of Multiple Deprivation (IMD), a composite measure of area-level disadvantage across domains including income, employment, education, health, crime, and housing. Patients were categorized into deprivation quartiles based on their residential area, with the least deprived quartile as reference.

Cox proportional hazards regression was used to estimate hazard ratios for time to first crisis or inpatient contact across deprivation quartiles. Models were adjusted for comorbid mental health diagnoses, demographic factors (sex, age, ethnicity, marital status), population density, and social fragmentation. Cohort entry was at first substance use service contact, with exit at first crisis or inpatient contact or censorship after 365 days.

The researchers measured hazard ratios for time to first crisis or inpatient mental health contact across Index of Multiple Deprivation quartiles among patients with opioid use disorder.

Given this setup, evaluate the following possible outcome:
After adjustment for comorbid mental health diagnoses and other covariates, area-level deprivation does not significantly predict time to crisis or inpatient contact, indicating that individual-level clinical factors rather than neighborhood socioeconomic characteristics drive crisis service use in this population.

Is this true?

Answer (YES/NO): YES